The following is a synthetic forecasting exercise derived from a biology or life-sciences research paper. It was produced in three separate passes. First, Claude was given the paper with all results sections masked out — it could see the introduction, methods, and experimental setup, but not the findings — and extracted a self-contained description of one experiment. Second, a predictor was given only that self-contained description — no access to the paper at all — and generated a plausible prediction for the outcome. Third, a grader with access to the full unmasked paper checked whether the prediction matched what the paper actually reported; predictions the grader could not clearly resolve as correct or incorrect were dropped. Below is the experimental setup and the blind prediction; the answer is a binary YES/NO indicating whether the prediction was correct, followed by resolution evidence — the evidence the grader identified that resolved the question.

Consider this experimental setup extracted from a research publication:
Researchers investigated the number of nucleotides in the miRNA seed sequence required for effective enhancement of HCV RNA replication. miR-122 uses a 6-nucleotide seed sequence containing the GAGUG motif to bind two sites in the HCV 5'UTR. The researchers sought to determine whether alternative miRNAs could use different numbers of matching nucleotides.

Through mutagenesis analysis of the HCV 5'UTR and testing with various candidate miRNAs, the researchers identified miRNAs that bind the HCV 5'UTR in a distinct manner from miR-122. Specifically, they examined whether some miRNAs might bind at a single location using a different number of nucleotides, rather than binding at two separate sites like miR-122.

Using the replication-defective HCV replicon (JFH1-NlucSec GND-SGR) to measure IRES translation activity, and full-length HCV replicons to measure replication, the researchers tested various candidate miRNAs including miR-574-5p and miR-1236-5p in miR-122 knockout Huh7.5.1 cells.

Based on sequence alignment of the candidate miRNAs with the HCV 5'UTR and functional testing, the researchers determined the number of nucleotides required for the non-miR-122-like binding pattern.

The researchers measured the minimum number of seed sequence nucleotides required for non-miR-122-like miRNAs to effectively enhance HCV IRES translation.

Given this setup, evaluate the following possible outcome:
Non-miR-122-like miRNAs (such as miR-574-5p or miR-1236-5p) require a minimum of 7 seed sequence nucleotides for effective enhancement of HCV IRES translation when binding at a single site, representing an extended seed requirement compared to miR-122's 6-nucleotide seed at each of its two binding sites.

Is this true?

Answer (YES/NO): NO